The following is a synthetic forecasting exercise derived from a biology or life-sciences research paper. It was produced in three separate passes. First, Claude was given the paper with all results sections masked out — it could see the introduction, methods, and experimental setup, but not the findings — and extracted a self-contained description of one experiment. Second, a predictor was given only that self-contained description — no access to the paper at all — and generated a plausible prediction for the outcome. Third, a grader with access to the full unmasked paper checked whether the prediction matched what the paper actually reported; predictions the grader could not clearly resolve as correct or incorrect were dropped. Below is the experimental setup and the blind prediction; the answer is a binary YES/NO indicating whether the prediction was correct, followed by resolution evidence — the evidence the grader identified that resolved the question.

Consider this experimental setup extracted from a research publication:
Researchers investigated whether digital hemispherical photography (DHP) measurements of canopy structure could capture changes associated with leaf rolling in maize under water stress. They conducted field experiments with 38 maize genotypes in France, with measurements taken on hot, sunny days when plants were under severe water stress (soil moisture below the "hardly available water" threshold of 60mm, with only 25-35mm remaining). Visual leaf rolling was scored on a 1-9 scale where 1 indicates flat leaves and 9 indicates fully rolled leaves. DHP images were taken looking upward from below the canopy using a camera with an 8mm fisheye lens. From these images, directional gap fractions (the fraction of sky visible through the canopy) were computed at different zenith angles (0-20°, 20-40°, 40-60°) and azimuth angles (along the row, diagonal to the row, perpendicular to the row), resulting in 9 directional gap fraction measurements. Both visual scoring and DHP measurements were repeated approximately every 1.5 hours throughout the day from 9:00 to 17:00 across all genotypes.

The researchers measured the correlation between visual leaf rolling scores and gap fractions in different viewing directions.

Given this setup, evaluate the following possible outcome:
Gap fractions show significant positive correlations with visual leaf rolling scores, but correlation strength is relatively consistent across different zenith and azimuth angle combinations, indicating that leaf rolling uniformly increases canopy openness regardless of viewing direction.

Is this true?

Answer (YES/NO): YES